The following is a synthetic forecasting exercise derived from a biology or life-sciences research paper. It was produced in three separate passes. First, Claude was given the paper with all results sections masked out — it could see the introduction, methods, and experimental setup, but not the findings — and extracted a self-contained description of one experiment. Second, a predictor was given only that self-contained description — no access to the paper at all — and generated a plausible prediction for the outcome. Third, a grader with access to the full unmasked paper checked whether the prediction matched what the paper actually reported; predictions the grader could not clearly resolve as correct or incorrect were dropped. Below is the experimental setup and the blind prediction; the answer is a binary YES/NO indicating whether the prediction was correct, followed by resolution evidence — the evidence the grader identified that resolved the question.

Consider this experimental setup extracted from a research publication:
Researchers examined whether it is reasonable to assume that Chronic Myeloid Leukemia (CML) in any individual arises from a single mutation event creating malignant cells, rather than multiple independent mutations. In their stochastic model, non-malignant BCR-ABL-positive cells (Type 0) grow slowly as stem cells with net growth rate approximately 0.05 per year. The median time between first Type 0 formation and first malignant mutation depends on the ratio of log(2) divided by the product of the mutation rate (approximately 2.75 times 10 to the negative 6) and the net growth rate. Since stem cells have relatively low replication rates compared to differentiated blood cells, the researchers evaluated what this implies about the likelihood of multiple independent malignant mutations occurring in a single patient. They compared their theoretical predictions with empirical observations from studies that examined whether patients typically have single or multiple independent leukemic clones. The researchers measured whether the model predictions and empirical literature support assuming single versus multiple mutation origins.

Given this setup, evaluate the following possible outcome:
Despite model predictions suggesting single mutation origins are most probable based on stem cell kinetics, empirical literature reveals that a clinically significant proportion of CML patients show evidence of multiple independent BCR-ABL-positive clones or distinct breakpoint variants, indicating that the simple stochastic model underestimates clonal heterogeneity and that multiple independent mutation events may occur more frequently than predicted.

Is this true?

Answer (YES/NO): NO